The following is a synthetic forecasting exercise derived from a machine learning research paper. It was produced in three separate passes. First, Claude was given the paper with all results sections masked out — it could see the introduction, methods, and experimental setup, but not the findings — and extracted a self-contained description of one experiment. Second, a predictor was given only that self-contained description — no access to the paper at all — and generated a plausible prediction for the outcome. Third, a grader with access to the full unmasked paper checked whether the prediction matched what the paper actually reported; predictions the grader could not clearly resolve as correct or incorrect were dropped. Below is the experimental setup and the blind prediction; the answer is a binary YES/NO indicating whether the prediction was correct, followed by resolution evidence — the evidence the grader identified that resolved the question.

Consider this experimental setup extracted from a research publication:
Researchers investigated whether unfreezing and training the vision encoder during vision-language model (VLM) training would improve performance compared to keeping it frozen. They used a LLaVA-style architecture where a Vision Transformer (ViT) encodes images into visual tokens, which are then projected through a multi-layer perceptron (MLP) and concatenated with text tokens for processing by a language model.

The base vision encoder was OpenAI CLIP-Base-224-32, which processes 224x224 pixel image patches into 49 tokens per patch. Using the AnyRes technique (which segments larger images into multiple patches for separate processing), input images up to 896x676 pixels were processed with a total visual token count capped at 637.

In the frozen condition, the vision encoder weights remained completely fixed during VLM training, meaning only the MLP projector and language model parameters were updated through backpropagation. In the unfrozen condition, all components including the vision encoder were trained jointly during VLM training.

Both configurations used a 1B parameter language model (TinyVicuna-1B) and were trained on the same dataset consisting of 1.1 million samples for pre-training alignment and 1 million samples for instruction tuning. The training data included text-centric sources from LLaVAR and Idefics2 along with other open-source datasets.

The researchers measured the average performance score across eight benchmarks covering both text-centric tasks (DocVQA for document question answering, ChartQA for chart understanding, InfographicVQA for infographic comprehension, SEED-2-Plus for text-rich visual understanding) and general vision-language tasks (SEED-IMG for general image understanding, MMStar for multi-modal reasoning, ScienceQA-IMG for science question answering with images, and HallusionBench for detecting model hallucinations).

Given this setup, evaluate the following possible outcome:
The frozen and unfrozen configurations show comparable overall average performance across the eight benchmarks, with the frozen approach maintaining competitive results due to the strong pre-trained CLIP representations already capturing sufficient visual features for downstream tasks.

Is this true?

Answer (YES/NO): YES